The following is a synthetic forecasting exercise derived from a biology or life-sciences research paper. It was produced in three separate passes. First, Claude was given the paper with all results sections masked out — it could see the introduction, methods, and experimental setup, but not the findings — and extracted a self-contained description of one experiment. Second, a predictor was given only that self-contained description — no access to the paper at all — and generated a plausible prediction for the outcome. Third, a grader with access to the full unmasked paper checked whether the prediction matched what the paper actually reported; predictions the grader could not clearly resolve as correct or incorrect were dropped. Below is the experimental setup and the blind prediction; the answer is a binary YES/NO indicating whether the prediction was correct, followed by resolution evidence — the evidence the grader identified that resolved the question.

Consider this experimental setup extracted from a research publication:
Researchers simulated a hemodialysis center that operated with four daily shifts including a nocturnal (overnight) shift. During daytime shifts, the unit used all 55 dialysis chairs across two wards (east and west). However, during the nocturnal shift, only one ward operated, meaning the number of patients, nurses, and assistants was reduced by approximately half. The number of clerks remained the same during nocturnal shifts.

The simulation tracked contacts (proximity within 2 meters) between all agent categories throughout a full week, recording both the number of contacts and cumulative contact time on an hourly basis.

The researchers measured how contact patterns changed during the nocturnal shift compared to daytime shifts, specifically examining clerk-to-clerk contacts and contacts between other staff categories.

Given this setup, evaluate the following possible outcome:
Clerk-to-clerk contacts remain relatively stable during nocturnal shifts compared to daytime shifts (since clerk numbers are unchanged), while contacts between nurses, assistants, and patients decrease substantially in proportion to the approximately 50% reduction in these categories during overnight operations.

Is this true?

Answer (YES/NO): YES